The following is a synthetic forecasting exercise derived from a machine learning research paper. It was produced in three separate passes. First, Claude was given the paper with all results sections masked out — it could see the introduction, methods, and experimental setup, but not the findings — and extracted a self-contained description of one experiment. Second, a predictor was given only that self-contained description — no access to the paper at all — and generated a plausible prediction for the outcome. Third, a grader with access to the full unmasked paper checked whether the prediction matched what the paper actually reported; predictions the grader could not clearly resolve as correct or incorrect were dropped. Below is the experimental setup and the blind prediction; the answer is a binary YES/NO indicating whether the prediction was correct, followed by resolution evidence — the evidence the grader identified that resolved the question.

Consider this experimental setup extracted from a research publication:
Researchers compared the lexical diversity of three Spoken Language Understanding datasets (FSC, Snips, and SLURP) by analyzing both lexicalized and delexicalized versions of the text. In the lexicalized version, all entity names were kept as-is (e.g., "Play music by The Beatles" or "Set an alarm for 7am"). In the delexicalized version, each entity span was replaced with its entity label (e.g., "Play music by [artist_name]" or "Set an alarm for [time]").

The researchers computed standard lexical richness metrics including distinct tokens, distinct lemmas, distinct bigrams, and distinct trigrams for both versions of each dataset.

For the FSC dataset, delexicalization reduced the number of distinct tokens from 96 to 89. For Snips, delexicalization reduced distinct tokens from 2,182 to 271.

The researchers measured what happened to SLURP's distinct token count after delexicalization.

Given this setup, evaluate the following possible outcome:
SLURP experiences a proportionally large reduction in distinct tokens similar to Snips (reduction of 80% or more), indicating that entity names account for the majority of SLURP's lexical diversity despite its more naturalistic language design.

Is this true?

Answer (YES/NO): NO